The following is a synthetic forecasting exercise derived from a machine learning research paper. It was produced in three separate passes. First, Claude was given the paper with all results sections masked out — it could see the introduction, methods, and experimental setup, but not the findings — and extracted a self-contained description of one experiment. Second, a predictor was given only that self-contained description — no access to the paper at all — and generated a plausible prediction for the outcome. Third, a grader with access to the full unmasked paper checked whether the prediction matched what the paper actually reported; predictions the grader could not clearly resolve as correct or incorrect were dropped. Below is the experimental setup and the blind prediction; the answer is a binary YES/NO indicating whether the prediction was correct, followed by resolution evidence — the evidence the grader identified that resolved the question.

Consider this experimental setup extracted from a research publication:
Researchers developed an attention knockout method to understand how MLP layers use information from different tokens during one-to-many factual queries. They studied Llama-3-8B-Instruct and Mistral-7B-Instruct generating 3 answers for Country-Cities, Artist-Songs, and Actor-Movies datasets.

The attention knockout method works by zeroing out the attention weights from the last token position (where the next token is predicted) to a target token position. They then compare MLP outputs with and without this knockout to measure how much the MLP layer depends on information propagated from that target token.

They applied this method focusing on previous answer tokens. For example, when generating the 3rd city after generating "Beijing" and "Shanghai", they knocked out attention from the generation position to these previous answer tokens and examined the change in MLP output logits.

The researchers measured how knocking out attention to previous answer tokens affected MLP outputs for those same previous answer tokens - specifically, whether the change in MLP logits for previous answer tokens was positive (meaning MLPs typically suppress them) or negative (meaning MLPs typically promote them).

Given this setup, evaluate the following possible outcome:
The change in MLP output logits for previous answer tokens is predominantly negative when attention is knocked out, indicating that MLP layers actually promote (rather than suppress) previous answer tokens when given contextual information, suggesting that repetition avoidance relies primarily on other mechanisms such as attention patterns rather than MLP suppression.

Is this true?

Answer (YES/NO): NO